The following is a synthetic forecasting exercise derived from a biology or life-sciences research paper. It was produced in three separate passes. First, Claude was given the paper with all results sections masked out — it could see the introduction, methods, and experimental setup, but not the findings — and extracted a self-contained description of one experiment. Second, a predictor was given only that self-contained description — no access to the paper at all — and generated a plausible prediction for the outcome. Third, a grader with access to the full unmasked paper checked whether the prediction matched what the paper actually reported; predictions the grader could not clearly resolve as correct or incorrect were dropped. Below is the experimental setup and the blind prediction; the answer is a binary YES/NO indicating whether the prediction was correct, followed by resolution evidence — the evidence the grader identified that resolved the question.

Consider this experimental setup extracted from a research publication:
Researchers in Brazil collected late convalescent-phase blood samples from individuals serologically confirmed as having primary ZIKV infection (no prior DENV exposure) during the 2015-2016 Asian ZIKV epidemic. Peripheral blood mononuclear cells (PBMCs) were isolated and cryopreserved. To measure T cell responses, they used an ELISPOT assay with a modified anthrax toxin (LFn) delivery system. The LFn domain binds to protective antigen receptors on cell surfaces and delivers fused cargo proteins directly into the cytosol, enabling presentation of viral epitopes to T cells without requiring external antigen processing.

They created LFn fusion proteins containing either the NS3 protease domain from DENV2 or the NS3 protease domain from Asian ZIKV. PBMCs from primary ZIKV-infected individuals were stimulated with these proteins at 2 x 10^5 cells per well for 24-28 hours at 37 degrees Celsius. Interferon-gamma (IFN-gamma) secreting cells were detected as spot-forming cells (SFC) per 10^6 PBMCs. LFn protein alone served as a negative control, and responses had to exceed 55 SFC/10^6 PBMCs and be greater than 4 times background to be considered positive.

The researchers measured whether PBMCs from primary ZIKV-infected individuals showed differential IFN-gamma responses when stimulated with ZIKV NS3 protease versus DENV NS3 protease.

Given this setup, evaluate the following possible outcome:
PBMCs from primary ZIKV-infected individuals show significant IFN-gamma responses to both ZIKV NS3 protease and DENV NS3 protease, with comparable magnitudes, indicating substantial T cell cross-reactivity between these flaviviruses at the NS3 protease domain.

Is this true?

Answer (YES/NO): NO